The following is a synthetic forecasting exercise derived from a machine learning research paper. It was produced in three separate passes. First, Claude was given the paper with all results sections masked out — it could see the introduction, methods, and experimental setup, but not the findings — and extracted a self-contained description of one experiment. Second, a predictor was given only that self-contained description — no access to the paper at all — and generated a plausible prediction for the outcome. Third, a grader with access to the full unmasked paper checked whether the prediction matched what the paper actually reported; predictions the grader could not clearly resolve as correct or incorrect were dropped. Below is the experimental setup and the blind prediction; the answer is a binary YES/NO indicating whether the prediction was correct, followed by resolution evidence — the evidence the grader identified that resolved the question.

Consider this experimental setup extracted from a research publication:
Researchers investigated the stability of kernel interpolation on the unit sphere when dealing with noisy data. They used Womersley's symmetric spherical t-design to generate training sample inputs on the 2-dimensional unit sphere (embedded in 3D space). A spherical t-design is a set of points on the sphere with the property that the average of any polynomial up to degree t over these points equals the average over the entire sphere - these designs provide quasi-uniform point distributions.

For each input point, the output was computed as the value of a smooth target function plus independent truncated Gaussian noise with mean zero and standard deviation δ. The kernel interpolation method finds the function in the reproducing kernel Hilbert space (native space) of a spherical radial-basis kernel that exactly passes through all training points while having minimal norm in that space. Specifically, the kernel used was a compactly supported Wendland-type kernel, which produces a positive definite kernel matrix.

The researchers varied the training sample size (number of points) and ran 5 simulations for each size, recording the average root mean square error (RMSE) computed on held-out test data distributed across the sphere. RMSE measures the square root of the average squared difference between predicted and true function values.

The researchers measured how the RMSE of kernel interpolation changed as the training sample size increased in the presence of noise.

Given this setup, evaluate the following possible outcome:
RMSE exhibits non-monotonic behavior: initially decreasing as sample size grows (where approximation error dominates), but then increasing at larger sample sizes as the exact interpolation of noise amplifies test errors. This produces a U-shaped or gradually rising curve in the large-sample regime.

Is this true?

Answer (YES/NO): NO